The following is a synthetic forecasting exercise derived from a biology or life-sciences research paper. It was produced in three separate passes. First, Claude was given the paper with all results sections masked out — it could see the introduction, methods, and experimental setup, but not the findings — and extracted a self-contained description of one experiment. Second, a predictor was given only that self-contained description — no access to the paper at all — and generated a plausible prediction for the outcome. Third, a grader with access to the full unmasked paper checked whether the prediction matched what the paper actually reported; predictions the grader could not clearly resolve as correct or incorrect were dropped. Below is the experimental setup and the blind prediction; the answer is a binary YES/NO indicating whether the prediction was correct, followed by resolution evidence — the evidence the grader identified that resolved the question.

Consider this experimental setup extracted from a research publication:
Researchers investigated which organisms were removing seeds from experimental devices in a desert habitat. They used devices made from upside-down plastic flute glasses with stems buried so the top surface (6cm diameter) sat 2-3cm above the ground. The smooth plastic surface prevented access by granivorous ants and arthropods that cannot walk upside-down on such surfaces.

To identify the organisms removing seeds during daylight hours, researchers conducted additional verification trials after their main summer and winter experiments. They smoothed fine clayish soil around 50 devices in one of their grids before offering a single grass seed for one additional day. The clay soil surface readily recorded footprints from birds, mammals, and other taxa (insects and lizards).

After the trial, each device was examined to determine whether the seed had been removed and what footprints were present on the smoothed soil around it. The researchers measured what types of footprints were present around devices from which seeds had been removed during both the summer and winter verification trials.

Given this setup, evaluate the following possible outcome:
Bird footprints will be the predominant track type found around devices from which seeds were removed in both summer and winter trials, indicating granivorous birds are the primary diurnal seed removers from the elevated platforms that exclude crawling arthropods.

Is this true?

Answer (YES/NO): YES